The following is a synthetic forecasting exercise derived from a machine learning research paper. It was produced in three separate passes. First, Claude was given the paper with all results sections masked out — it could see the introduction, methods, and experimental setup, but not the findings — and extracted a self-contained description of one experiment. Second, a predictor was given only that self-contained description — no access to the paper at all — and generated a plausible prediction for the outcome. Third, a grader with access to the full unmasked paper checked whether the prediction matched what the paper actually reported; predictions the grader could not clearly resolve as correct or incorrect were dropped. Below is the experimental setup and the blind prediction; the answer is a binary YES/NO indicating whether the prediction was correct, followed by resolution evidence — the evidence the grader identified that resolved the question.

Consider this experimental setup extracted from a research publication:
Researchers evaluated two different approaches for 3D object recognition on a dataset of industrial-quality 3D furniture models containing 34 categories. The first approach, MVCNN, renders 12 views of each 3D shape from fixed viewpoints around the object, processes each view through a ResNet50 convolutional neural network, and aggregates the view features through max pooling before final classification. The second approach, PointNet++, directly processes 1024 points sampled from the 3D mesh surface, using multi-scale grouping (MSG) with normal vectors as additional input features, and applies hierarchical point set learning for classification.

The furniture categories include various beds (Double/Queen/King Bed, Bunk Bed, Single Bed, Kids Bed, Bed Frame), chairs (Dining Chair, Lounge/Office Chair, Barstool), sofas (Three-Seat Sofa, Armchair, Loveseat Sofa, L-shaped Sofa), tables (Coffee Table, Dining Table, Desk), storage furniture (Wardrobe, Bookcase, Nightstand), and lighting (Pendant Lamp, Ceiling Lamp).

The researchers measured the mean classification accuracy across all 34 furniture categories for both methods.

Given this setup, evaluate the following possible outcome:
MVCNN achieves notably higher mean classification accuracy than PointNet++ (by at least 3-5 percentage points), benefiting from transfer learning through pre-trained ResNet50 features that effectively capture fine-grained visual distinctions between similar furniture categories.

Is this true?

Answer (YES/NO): NO